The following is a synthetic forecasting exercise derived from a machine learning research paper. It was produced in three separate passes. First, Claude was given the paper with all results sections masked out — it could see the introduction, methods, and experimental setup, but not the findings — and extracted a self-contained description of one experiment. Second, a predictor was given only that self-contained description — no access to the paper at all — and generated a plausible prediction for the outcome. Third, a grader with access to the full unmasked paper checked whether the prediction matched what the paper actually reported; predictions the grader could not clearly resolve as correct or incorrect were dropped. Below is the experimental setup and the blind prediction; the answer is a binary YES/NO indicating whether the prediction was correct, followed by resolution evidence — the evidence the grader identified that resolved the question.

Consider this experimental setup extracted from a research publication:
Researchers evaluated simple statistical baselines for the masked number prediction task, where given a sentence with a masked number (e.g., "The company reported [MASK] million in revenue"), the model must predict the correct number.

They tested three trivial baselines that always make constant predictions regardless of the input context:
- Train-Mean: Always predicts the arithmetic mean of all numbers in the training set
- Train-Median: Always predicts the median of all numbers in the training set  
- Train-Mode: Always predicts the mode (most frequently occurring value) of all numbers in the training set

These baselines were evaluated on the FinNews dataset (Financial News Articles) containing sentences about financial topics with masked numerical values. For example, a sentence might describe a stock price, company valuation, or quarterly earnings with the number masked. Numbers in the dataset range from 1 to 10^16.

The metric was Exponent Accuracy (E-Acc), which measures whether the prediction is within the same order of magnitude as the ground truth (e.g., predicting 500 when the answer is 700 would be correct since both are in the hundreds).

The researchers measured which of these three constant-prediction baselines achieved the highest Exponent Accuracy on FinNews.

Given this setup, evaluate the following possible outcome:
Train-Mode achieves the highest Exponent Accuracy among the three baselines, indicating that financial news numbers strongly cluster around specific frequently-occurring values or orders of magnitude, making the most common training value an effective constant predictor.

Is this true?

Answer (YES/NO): YES